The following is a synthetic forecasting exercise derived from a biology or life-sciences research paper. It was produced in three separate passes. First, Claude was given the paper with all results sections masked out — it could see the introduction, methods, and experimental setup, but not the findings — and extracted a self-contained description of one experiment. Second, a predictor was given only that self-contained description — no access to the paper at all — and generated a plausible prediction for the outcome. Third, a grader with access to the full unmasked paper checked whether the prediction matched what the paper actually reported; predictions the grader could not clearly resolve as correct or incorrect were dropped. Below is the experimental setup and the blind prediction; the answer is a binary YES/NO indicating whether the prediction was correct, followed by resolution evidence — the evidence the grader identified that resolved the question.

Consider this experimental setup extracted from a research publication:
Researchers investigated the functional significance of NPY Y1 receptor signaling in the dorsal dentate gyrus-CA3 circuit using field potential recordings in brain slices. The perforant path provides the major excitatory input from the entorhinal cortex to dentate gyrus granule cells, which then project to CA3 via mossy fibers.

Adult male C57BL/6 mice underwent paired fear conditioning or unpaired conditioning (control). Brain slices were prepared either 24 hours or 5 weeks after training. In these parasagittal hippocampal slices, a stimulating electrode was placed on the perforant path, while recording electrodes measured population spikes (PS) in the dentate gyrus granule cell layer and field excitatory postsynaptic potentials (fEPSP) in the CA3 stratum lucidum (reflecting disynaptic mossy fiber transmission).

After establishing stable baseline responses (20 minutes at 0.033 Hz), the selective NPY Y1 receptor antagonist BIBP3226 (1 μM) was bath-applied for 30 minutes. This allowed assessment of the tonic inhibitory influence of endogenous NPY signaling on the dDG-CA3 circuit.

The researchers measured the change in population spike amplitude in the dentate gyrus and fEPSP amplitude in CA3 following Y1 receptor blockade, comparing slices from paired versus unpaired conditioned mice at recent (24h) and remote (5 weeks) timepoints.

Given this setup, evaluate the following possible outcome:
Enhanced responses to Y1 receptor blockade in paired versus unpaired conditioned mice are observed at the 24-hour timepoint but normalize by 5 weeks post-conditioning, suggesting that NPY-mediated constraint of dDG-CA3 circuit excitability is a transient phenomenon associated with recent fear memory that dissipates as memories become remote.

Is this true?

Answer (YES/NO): NO